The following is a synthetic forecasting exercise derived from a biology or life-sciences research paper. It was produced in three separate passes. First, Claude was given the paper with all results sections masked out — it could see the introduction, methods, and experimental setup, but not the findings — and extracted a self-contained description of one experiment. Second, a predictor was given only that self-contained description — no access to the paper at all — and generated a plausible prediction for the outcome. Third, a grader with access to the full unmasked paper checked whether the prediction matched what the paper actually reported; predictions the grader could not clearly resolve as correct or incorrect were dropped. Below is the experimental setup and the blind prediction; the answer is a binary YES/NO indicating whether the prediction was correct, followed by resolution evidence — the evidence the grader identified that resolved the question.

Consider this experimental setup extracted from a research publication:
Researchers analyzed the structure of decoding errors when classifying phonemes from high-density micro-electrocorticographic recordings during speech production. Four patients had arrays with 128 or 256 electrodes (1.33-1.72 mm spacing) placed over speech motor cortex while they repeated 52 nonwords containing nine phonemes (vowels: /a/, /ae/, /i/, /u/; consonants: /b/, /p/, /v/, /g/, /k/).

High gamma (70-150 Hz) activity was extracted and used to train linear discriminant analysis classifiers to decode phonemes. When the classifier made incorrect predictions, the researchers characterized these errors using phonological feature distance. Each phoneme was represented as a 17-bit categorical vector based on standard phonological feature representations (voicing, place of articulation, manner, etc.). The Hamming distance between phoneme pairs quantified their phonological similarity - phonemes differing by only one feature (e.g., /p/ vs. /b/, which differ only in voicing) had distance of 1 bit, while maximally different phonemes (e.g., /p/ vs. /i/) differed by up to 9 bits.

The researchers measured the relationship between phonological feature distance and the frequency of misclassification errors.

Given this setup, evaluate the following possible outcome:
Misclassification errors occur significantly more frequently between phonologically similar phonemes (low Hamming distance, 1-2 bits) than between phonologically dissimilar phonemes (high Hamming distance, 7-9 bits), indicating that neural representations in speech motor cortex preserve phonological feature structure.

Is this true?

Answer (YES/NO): YES